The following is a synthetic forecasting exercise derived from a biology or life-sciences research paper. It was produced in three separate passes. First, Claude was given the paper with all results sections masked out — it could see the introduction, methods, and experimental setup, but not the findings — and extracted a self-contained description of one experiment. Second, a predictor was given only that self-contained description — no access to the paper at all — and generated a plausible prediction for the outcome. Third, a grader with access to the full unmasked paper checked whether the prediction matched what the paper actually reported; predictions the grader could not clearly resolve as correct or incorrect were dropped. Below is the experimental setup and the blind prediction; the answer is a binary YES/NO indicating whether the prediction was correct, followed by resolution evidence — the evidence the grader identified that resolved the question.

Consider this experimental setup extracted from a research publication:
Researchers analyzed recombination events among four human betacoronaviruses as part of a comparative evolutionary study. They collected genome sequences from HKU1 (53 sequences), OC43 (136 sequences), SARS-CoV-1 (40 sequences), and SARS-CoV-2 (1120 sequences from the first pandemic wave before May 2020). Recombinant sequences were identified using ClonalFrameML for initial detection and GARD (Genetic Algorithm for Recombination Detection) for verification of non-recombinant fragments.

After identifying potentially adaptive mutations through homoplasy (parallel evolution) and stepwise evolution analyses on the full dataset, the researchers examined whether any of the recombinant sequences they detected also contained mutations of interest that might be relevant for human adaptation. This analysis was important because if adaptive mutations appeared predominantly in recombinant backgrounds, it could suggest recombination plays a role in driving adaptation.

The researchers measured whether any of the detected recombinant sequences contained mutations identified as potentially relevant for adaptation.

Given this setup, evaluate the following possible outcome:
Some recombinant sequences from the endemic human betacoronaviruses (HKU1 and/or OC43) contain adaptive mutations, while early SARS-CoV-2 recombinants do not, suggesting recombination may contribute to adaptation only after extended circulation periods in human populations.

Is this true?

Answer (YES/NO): NO